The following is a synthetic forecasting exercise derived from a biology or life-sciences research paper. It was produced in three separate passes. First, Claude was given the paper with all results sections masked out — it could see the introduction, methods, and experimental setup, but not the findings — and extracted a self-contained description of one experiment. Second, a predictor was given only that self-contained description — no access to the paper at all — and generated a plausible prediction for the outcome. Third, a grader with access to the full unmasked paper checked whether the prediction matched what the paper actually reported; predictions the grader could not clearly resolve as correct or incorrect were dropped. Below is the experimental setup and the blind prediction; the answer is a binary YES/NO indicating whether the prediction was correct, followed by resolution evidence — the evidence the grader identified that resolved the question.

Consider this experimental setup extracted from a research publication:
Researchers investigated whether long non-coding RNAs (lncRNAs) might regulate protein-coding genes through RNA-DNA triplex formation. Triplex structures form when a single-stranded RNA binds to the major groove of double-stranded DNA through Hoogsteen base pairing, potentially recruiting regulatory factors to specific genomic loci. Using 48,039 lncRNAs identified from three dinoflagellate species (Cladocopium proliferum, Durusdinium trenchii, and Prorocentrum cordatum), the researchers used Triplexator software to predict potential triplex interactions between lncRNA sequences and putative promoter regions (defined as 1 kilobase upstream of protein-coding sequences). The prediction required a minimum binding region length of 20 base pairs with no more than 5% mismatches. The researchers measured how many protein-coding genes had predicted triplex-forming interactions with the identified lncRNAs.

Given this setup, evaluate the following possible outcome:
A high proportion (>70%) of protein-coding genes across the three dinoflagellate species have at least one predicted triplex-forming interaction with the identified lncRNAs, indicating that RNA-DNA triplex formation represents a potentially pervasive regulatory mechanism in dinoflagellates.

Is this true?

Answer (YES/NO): NO